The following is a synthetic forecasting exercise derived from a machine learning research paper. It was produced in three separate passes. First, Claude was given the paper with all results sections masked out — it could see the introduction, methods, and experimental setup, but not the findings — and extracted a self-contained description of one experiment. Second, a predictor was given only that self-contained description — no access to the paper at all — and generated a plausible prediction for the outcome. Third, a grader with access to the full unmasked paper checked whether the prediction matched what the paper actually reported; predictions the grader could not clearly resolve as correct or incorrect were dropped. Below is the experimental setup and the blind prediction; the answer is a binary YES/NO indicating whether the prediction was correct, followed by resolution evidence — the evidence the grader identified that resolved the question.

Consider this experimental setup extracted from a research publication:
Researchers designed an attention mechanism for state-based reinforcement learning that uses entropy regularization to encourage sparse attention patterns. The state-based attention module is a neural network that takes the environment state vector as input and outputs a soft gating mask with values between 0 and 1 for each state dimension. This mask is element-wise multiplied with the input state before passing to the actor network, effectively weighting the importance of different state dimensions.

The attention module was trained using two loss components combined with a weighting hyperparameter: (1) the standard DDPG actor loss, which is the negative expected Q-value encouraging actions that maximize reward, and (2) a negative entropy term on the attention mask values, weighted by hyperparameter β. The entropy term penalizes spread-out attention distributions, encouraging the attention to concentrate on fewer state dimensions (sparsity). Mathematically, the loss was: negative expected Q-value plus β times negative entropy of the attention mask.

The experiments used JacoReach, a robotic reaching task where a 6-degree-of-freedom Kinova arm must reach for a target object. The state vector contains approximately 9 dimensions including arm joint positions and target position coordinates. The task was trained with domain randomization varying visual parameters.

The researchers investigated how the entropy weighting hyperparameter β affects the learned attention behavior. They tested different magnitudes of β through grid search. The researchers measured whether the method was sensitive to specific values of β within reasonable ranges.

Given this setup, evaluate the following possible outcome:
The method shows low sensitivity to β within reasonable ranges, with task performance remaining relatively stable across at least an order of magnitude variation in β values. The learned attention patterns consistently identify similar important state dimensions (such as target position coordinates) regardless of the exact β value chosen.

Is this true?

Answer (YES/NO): NO